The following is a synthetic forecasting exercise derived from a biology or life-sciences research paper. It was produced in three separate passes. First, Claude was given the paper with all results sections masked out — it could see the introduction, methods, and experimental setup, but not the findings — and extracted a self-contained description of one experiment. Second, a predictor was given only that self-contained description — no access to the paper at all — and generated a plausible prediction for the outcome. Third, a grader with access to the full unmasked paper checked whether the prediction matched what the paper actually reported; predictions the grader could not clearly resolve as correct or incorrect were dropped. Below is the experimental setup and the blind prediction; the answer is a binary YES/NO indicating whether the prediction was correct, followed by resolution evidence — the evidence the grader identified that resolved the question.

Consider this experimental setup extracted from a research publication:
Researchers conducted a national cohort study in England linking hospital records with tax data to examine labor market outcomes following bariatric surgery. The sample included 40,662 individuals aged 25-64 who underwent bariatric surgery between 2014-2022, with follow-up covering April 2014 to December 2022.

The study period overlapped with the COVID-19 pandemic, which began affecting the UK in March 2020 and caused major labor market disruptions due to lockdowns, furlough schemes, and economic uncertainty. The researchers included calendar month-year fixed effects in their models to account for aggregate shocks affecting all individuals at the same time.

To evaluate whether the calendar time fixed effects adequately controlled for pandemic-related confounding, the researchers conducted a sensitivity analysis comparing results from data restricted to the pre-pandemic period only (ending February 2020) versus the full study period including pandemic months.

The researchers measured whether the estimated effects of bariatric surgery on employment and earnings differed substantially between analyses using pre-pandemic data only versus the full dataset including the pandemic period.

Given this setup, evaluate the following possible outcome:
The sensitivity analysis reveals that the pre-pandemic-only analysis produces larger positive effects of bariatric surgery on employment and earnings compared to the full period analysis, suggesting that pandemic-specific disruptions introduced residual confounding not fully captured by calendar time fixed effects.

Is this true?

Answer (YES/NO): NO